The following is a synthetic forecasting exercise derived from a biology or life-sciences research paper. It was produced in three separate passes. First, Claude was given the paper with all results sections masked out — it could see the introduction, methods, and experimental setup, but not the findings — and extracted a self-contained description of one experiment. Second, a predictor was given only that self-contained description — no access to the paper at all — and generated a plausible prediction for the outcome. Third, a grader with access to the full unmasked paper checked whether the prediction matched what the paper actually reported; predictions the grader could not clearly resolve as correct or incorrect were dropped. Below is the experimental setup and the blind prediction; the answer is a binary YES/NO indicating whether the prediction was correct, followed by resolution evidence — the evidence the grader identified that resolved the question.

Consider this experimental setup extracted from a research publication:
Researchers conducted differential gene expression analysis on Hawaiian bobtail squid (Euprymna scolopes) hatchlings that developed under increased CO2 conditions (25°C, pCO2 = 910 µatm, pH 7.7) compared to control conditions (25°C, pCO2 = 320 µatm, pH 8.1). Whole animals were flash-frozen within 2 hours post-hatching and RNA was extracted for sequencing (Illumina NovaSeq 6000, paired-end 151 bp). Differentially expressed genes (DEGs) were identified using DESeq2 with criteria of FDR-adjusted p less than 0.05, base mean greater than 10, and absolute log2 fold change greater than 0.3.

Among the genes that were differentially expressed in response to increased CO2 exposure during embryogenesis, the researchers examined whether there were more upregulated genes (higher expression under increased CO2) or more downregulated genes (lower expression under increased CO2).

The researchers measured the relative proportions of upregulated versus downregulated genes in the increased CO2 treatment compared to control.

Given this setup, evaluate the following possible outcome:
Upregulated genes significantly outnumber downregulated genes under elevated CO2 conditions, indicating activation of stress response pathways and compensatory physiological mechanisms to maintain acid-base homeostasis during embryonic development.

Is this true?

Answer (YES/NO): YES